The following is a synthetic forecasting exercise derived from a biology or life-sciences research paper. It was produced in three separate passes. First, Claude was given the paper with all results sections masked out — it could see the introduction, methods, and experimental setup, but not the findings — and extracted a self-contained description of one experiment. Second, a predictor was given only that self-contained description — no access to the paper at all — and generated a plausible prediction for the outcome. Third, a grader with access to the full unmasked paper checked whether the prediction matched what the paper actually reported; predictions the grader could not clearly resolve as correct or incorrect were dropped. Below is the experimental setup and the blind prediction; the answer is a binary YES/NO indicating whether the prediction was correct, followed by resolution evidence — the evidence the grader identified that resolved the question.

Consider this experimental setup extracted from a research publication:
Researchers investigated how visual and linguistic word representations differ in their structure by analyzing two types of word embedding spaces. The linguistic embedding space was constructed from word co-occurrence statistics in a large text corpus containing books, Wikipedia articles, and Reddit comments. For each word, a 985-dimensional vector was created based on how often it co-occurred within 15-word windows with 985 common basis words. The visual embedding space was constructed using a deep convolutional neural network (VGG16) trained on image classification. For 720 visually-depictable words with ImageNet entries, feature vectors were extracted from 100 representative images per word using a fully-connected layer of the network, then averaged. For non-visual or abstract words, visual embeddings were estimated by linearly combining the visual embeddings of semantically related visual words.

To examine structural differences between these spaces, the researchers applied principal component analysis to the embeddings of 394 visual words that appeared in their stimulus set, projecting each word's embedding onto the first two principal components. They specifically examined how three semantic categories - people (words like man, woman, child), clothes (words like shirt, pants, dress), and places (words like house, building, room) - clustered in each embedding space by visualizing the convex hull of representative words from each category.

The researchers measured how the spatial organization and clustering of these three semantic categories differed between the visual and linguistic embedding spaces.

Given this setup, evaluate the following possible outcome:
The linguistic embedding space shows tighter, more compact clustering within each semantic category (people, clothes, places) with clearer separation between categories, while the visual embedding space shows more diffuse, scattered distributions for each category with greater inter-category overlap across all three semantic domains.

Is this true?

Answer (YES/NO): NO